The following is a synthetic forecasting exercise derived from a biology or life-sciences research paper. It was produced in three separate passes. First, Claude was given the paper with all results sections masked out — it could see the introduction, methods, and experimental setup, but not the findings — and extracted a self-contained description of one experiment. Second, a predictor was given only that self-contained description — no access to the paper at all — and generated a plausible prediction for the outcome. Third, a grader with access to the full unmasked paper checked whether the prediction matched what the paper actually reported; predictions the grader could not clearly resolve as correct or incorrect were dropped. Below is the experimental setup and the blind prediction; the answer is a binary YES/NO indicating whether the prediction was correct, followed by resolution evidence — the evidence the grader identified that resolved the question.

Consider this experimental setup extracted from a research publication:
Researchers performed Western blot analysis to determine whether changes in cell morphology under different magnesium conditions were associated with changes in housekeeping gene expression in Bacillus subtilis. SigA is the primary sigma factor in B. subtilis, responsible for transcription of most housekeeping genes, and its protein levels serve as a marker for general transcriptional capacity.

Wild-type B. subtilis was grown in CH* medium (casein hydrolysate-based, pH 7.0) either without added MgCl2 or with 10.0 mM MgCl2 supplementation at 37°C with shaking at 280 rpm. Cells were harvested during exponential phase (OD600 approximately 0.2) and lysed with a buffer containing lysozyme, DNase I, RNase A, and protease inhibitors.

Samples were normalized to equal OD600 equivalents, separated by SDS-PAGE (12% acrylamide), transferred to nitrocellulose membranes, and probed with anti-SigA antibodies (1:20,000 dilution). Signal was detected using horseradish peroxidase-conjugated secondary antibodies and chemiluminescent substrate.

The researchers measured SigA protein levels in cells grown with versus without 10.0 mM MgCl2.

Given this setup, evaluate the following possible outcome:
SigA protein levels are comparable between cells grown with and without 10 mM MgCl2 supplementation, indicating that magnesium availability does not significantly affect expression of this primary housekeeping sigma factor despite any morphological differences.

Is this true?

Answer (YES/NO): YES